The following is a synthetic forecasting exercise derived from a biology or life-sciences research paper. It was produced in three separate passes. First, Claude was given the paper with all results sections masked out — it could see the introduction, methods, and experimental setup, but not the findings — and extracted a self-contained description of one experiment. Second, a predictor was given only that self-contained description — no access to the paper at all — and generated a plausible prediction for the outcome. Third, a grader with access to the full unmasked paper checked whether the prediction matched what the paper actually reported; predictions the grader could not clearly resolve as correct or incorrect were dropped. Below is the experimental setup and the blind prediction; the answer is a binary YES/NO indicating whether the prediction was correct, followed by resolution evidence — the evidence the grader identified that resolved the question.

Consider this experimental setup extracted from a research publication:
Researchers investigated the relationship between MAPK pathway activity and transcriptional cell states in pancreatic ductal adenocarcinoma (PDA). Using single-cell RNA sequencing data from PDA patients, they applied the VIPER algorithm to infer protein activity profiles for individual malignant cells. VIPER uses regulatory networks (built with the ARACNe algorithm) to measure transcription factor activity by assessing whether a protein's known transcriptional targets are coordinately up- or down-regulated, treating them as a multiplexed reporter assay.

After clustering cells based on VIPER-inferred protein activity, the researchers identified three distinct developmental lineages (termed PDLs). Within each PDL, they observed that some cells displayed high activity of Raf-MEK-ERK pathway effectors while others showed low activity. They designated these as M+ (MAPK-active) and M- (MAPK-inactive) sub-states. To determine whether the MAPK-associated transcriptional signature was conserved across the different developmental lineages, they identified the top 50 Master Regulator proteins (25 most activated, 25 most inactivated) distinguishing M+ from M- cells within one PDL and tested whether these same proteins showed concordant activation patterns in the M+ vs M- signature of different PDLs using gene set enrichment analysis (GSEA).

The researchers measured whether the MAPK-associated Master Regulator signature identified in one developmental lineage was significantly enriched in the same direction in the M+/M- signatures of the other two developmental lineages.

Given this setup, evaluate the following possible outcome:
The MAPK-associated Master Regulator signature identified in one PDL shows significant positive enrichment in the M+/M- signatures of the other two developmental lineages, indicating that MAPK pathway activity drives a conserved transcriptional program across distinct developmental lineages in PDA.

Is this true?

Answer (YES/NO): YES